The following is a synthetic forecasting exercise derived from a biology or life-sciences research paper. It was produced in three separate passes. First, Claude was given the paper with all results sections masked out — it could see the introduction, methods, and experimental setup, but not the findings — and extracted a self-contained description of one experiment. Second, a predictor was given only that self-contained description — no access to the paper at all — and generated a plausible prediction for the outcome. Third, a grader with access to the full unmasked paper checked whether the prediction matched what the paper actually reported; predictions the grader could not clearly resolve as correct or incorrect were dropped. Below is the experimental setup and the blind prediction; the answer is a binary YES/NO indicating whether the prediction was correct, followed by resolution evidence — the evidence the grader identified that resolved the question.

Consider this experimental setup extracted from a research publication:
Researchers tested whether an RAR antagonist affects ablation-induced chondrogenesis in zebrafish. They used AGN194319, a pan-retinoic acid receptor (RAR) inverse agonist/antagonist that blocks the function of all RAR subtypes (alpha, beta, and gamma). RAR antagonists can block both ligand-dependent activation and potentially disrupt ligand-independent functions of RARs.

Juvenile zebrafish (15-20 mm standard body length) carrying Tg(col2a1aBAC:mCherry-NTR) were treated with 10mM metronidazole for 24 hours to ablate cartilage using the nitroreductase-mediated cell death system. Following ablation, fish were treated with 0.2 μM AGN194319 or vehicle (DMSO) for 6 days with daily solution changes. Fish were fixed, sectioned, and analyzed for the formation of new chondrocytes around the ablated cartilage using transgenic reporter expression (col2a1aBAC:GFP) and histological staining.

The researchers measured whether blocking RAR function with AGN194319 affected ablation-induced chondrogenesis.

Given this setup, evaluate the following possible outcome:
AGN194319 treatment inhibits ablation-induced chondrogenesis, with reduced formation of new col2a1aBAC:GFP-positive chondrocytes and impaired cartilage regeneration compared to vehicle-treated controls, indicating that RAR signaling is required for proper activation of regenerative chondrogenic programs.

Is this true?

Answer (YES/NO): YES